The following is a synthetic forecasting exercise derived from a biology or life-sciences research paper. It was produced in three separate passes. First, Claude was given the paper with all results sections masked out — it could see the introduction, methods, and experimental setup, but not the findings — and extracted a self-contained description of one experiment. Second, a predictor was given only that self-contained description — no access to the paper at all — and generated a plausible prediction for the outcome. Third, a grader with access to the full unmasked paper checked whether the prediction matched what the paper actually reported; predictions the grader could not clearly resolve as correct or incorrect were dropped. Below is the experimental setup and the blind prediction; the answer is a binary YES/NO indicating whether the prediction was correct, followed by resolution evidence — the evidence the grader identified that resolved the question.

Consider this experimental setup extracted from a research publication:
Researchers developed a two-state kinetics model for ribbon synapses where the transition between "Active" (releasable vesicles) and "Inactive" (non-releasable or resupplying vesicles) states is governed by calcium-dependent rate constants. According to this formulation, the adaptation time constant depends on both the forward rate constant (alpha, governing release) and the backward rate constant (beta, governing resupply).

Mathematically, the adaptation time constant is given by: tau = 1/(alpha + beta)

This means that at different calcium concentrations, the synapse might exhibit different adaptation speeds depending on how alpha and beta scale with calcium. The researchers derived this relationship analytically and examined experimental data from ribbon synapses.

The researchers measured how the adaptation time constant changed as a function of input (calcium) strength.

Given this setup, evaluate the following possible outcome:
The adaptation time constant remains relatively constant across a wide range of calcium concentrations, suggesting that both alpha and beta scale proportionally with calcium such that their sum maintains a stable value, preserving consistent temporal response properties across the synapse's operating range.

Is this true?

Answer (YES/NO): NO